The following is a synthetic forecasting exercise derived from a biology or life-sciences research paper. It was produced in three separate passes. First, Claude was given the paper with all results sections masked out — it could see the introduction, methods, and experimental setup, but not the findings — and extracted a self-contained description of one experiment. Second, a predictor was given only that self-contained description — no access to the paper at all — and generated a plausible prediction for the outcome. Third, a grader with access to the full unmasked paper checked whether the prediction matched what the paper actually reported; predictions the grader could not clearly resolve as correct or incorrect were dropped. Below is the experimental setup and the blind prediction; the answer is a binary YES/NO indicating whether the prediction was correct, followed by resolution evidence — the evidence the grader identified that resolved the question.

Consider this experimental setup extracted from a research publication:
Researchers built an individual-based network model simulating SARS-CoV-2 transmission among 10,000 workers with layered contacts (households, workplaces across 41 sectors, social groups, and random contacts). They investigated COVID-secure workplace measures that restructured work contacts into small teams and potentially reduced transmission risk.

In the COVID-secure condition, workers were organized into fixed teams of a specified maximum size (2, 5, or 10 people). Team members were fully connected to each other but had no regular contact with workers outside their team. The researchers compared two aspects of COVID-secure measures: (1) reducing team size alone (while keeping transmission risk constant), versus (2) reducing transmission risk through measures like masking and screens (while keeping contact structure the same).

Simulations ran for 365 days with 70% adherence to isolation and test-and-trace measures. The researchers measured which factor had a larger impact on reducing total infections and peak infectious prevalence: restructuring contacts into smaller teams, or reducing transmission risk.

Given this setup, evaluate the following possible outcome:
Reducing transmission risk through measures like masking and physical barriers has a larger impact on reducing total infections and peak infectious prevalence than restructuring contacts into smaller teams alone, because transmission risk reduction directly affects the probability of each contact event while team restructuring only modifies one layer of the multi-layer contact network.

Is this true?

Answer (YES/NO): YES